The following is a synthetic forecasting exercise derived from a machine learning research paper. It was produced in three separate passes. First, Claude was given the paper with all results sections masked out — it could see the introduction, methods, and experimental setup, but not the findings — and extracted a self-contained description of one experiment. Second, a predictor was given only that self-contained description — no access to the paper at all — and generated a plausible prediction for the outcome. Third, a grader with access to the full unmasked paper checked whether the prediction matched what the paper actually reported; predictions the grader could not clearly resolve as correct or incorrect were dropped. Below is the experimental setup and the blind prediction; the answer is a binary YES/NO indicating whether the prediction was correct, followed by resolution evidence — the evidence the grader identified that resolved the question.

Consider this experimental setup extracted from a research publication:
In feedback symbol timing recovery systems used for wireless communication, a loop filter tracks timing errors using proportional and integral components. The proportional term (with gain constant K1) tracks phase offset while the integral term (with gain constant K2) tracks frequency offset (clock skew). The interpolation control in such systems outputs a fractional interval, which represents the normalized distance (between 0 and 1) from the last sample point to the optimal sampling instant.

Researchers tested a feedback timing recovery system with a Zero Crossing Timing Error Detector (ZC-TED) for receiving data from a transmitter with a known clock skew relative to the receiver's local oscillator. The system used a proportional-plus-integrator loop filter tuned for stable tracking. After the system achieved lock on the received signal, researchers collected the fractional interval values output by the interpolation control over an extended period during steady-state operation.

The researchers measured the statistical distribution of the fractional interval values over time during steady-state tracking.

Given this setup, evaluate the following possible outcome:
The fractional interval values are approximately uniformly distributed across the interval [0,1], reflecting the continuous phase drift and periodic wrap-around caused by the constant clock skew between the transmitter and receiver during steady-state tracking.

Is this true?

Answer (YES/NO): NO